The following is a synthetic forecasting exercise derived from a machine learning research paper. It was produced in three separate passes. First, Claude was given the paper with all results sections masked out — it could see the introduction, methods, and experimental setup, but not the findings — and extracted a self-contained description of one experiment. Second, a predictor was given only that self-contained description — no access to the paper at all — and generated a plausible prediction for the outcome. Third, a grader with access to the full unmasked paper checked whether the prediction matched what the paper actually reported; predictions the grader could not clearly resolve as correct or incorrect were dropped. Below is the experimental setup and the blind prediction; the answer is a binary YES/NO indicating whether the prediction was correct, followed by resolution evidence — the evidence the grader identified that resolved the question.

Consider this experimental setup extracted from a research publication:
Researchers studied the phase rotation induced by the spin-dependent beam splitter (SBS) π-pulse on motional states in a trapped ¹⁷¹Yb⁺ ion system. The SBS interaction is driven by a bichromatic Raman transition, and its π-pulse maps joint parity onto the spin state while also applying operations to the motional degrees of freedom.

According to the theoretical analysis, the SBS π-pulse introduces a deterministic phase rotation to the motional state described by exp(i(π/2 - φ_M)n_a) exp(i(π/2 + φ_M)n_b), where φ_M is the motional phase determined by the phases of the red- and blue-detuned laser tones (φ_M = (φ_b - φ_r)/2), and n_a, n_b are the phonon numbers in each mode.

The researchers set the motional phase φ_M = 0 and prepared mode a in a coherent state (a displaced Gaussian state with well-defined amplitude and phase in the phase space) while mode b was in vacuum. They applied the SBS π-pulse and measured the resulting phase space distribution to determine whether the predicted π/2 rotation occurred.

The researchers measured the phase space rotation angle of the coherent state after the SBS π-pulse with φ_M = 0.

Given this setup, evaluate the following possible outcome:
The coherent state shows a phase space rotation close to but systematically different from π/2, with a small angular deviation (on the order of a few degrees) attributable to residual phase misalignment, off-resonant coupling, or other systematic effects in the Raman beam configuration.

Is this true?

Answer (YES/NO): NO